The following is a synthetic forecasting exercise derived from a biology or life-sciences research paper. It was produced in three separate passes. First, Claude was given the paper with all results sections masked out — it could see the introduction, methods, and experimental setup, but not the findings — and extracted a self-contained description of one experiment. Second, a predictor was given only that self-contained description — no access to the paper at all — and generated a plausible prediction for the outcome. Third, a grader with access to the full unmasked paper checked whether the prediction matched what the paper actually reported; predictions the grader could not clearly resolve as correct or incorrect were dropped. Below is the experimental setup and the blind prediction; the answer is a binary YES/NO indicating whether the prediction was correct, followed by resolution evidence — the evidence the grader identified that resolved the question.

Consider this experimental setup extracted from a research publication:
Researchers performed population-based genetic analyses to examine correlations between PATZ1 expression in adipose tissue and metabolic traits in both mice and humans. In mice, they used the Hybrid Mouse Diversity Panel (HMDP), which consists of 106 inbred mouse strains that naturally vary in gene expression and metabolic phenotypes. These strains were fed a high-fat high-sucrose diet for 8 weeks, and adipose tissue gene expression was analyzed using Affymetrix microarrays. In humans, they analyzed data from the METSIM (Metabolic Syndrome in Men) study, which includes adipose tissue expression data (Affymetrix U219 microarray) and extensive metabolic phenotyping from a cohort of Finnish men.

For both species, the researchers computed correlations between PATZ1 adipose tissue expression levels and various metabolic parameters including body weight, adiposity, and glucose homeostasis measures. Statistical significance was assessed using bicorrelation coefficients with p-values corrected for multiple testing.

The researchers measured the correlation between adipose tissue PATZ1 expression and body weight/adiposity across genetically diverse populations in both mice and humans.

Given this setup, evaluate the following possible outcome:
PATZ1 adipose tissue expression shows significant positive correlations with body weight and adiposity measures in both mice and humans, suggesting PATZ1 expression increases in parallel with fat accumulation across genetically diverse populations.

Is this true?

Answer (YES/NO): NO